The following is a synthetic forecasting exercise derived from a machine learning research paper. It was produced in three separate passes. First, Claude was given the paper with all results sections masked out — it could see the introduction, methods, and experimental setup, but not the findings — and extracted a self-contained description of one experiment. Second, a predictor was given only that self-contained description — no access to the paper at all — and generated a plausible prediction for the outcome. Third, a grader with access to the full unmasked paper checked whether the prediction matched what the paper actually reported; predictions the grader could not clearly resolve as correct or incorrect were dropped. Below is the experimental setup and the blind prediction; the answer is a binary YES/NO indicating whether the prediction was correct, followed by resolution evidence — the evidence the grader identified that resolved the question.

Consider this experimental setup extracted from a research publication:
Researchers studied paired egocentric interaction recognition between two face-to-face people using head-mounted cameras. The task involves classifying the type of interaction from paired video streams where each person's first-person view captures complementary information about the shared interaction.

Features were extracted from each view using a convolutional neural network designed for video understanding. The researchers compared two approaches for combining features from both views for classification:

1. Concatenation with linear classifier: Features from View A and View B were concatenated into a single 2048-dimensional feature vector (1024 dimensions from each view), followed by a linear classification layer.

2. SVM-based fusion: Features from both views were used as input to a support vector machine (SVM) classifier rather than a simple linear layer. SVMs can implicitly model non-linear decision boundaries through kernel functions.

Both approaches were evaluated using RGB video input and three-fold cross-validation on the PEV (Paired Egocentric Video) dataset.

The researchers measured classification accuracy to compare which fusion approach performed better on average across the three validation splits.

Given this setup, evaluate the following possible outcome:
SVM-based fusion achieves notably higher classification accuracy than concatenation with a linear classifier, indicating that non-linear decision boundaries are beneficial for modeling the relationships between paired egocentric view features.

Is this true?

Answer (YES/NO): NO